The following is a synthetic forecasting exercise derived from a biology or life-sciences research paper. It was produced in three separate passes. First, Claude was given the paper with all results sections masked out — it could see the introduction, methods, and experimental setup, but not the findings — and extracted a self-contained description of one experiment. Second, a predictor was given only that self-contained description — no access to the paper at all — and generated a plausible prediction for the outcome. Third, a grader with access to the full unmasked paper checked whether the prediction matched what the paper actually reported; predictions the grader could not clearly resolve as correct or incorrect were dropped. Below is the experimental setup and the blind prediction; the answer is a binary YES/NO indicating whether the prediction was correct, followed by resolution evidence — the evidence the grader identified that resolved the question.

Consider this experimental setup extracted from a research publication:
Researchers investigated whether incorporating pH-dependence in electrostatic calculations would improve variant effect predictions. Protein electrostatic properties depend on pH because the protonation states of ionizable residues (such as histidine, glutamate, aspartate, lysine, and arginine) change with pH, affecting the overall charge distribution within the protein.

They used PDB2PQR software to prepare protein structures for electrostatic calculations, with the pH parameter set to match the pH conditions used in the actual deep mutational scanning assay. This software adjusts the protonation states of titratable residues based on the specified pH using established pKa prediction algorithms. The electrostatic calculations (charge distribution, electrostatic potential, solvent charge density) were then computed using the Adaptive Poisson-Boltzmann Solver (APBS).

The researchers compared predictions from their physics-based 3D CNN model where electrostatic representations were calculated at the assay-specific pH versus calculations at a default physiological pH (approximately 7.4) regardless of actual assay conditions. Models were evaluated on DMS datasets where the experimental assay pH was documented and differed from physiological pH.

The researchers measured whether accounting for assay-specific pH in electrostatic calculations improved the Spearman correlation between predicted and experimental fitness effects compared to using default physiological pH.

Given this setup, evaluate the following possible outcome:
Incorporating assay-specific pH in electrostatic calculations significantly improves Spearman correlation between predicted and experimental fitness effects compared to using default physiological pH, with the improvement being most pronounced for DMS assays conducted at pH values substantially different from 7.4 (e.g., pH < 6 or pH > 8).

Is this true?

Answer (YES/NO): NO